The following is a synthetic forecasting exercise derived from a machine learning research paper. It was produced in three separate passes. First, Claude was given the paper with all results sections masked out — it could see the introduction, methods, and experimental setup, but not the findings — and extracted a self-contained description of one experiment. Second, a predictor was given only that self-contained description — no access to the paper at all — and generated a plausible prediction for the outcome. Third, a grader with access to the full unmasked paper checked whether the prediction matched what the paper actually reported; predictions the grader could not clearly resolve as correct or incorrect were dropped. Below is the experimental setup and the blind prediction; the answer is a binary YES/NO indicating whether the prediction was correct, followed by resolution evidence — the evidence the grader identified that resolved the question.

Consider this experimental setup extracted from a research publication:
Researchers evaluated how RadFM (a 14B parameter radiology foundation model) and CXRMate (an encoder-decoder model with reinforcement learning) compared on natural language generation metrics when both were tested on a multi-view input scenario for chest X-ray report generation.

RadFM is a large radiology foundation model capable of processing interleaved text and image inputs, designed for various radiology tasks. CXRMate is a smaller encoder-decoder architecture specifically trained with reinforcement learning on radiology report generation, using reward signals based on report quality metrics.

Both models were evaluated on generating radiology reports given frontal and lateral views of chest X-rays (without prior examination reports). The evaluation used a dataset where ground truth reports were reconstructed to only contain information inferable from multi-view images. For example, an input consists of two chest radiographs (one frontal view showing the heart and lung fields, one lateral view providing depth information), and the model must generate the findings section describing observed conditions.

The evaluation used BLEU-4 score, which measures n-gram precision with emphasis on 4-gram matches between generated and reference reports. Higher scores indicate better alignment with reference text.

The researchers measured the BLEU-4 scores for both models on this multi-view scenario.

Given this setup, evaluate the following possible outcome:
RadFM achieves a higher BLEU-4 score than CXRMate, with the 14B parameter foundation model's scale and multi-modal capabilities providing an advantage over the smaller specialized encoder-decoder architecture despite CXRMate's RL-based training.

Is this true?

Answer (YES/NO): NO